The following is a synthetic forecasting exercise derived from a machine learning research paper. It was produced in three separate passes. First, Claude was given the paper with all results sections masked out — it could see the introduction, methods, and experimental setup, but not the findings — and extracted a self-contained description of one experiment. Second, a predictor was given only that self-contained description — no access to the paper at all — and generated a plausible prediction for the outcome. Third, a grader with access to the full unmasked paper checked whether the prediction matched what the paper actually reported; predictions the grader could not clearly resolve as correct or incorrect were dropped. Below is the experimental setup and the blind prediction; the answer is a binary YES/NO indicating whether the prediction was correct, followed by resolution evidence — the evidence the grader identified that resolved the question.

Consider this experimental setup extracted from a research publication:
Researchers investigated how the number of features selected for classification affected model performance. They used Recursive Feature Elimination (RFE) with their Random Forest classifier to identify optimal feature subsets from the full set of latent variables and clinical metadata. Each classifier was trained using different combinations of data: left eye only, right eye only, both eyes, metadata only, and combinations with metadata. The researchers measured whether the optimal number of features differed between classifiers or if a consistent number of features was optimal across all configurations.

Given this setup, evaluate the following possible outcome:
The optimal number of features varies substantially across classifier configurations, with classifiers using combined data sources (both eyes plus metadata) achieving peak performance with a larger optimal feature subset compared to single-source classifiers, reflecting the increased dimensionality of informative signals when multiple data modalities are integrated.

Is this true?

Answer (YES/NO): NO